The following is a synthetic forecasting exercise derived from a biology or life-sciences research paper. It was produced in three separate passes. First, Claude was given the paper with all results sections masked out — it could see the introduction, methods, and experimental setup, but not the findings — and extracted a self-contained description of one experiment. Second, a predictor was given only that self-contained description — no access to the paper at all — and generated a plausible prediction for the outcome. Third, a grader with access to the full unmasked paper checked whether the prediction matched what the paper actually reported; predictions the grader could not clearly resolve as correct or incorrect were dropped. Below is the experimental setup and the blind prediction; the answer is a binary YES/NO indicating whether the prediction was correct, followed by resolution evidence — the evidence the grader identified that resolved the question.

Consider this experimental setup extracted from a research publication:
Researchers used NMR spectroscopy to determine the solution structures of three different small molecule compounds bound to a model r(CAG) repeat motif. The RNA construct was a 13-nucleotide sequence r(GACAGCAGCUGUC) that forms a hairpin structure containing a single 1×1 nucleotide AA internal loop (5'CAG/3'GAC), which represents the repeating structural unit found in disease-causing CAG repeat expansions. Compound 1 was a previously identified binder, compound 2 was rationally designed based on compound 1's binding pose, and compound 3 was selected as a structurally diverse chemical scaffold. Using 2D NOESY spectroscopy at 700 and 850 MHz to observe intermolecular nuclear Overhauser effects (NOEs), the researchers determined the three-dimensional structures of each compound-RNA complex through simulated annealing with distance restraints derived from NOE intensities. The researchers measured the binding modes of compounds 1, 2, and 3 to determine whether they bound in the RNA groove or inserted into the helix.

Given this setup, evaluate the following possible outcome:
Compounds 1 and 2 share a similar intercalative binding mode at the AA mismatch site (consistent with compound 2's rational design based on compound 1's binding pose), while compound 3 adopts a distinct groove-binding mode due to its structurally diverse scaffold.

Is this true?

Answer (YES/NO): NO